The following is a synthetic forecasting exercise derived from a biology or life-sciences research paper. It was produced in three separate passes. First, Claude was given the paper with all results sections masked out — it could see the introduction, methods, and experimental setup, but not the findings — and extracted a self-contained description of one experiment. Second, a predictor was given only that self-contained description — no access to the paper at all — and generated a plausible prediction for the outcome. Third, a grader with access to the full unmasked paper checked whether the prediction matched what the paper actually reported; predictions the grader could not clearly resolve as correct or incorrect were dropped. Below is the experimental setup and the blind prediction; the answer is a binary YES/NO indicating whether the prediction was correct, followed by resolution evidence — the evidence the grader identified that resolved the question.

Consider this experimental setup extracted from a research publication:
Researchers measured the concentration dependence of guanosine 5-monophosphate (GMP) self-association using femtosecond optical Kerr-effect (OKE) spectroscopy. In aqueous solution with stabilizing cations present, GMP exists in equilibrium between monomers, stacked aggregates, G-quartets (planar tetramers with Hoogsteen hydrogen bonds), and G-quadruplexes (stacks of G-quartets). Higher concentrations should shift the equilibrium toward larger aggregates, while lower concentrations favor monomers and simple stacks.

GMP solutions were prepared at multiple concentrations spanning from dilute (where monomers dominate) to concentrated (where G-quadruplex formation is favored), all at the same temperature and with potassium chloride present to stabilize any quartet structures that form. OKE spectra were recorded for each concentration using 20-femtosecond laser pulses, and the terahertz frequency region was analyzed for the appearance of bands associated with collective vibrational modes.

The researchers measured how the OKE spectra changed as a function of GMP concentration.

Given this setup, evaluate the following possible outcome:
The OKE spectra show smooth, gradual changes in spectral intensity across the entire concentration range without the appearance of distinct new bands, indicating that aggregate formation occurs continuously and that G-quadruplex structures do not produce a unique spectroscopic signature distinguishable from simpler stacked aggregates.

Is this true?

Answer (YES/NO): NO